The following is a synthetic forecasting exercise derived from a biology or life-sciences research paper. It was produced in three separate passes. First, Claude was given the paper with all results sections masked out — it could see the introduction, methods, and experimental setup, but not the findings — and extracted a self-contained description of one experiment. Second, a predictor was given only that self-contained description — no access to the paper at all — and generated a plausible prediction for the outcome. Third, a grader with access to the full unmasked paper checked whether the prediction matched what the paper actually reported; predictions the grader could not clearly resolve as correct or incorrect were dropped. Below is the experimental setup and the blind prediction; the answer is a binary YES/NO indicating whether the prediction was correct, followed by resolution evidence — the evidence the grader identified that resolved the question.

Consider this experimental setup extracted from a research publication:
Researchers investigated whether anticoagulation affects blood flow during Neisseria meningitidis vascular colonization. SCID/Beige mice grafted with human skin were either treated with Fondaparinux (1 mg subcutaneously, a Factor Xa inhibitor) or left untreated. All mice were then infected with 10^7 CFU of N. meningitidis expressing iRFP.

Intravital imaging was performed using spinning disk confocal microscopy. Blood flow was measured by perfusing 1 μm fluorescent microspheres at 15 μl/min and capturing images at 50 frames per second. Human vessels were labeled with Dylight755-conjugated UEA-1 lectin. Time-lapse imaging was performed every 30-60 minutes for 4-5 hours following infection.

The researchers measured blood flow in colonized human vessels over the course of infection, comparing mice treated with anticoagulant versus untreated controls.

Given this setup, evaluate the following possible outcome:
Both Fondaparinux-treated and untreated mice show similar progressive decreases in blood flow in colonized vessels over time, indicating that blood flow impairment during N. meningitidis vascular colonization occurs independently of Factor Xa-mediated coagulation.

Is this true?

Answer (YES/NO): NO